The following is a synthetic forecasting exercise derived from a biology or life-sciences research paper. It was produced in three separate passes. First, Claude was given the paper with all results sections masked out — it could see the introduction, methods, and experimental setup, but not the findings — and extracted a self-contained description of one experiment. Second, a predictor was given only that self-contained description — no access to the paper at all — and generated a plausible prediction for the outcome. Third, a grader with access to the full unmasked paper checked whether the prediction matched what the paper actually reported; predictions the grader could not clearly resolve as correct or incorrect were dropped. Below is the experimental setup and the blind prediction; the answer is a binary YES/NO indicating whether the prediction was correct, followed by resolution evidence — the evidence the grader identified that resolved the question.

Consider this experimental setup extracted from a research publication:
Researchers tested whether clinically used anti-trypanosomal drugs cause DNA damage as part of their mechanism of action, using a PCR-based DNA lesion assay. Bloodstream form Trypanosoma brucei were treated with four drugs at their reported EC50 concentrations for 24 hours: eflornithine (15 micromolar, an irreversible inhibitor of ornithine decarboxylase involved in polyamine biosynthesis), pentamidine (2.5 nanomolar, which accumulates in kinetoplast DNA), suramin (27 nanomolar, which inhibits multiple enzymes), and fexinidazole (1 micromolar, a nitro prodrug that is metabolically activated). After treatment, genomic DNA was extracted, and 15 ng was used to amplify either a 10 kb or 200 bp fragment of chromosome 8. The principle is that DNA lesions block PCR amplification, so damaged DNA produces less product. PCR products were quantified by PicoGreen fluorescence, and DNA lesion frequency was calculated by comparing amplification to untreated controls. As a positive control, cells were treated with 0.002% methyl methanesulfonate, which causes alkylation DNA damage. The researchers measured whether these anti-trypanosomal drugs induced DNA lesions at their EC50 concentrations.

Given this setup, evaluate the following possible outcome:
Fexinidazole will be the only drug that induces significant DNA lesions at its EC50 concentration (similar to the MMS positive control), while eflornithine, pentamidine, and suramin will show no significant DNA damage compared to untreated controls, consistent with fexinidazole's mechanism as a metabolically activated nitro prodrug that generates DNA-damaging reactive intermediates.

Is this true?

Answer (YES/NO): NO